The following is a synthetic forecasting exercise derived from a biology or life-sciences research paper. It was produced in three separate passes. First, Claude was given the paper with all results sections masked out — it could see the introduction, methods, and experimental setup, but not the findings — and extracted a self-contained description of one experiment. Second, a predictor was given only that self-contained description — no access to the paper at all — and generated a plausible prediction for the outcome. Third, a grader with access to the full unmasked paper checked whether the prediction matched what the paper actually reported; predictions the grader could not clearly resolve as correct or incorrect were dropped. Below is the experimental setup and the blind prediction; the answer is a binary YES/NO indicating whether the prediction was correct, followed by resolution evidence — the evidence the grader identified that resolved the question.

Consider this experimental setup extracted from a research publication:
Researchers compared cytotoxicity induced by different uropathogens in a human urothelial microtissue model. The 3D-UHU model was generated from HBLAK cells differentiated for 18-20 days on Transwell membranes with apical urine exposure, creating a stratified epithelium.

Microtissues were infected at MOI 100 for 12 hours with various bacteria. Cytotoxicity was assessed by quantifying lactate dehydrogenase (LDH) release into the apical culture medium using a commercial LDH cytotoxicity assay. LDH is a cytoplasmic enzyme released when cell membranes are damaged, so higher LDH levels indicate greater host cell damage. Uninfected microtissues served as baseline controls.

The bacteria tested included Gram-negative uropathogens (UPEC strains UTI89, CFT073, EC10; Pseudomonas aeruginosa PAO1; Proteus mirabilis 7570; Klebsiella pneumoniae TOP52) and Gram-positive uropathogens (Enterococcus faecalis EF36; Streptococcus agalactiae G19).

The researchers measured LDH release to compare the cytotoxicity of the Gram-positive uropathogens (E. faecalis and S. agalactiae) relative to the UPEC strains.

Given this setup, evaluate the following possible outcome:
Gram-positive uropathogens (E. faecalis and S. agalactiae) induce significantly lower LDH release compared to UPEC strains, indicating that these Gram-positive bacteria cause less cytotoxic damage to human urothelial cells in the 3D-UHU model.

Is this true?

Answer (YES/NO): YES